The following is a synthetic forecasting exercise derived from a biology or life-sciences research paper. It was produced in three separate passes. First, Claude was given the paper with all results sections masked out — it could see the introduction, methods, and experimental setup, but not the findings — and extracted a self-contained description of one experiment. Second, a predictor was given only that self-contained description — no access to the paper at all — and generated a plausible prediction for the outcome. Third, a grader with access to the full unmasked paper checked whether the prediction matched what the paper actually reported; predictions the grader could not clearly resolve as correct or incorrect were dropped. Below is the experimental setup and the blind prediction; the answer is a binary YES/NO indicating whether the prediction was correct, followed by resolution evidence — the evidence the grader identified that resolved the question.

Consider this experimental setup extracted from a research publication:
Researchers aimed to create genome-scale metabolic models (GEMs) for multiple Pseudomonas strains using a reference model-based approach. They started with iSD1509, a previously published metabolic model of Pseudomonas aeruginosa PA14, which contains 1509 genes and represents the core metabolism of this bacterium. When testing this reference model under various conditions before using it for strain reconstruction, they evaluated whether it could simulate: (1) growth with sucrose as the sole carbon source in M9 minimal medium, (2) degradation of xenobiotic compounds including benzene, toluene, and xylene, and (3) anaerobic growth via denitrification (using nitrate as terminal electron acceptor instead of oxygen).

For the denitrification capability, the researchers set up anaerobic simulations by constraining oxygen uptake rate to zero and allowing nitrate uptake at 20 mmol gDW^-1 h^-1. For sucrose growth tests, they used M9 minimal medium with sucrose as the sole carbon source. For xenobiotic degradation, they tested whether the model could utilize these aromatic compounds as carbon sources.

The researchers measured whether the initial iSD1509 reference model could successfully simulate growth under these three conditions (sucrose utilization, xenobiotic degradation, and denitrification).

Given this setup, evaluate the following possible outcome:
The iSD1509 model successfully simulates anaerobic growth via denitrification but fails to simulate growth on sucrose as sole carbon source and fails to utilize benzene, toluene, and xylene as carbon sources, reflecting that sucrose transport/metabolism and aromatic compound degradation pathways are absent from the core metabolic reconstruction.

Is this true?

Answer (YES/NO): NO